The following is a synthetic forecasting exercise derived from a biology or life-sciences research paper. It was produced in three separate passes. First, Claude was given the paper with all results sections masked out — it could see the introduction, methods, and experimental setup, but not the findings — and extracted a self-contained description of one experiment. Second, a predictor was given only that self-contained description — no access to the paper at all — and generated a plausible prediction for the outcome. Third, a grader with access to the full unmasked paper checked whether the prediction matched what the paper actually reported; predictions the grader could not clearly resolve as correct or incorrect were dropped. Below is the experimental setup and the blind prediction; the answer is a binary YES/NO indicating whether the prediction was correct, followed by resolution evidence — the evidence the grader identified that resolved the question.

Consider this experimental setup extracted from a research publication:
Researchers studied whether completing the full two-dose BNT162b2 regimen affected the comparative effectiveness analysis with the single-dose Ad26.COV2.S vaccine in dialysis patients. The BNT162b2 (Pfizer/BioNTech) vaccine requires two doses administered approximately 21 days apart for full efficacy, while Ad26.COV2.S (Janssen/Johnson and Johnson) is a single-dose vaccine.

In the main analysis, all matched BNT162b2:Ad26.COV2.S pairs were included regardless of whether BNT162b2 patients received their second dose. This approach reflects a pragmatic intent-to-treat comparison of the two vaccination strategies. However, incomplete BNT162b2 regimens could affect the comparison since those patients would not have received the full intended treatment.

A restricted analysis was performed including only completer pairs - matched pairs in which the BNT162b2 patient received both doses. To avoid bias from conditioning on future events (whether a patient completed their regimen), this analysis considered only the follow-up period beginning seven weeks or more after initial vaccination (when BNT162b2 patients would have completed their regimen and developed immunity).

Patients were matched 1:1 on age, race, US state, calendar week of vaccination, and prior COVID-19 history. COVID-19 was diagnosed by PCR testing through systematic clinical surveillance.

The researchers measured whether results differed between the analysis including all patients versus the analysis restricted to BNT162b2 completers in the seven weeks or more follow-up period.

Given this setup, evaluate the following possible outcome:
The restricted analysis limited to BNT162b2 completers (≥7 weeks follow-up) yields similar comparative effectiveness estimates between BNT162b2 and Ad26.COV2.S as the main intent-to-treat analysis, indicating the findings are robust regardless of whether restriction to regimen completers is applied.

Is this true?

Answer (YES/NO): YES